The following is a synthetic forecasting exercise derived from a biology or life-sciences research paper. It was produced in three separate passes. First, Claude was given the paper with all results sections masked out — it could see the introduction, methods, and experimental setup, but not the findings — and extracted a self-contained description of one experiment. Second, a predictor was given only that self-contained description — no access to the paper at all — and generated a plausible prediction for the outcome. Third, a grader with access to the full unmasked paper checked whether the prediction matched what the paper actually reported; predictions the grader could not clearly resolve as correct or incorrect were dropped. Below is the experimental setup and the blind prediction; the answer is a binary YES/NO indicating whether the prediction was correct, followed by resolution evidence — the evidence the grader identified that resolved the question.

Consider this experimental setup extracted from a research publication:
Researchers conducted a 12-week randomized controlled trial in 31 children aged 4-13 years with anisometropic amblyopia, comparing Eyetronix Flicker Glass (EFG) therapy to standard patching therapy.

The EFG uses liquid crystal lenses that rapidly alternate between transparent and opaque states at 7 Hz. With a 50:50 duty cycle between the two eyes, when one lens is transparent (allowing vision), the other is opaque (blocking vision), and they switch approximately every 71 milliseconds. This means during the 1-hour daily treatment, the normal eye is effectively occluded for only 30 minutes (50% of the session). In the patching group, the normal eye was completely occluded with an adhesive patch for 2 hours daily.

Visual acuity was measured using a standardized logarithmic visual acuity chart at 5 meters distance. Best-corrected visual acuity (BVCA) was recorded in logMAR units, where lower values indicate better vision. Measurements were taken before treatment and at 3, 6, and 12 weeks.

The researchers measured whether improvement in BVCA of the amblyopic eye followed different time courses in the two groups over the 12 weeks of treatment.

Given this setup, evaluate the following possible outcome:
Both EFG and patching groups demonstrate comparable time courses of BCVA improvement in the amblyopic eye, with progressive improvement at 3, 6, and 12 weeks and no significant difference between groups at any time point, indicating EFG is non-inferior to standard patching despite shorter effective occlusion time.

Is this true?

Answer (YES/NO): NO